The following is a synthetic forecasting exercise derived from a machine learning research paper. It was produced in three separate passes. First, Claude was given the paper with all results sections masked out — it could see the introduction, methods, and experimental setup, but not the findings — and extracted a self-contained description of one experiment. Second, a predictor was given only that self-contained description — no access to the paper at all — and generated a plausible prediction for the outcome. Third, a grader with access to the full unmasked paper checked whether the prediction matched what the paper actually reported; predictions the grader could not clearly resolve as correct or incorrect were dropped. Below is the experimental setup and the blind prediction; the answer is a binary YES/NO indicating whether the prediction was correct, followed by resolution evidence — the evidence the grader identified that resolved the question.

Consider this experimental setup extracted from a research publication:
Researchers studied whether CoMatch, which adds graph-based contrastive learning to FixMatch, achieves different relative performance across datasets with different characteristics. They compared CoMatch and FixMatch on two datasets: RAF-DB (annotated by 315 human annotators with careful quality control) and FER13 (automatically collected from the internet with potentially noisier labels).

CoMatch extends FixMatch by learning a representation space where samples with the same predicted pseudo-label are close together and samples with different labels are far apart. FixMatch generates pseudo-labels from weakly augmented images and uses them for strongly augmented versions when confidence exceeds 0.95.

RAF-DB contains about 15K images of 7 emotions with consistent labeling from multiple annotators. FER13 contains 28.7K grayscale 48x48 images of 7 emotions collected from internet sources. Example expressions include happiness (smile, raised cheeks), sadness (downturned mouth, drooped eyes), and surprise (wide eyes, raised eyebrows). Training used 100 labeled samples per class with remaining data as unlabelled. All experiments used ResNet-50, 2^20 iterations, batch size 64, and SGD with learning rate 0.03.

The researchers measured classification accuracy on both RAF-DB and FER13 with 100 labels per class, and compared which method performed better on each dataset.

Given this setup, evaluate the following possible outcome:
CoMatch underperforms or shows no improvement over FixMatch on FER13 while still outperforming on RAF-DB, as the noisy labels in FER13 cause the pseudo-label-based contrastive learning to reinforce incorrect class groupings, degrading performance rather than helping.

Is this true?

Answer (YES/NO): YES